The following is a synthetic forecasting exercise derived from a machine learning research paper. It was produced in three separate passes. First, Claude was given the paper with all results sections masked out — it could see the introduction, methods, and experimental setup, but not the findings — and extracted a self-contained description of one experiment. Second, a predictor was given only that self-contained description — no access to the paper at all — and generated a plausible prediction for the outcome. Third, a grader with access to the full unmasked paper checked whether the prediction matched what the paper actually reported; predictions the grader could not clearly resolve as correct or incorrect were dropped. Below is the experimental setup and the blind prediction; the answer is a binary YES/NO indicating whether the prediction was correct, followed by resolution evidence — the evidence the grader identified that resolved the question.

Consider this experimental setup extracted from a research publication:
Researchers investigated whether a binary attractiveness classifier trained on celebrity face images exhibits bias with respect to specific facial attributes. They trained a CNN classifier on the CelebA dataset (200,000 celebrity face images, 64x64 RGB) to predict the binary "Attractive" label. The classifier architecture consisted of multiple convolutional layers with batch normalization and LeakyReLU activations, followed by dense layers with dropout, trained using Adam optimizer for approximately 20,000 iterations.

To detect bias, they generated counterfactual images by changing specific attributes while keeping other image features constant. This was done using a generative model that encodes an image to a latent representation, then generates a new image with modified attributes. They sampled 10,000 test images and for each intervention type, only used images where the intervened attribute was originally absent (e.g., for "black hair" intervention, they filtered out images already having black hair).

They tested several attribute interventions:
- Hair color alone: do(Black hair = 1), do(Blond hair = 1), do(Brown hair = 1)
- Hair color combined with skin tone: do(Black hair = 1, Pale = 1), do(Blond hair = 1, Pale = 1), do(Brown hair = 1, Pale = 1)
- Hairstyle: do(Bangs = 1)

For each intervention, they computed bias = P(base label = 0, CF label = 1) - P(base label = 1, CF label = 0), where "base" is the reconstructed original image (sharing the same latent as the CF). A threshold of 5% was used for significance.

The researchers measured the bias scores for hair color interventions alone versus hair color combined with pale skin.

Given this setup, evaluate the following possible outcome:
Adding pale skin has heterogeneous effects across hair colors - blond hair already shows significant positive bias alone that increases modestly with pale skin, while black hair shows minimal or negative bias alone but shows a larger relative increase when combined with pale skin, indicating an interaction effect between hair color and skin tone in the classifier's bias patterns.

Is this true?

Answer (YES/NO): NO